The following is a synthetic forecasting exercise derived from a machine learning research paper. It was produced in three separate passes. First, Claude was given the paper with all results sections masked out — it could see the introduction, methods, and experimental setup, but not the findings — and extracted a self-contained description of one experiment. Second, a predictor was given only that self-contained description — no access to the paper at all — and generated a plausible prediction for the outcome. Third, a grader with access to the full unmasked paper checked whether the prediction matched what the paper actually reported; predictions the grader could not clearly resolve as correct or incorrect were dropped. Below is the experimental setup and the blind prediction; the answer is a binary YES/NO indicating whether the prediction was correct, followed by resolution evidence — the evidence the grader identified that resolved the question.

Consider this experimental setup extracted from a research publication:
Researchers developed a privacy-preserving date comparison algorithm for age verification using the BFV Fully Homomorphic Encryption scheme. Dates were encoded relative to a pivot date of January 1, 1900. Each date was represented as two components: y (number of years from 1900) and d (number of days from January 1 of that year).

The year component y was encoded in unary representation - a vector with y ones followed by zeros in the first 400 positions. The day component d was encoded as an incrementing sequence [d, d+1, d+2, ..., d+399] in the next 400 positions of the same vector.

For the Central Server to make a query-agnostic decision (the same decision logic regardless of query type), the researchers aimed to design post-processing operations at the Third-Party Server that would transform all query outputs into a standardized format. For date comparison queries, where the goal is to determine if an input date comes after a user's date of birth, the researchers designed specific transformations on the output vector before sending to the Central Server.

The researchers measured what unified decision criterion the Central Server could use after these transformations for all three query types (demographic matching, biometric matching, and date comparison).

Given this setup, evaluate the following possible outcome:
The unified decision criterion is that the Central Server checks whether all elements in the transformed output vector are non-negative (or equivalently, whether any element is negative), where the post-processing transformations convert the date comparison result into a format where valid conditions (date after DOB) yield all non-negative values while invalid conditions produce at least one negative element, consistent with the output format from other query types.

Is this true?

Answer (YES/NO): NO